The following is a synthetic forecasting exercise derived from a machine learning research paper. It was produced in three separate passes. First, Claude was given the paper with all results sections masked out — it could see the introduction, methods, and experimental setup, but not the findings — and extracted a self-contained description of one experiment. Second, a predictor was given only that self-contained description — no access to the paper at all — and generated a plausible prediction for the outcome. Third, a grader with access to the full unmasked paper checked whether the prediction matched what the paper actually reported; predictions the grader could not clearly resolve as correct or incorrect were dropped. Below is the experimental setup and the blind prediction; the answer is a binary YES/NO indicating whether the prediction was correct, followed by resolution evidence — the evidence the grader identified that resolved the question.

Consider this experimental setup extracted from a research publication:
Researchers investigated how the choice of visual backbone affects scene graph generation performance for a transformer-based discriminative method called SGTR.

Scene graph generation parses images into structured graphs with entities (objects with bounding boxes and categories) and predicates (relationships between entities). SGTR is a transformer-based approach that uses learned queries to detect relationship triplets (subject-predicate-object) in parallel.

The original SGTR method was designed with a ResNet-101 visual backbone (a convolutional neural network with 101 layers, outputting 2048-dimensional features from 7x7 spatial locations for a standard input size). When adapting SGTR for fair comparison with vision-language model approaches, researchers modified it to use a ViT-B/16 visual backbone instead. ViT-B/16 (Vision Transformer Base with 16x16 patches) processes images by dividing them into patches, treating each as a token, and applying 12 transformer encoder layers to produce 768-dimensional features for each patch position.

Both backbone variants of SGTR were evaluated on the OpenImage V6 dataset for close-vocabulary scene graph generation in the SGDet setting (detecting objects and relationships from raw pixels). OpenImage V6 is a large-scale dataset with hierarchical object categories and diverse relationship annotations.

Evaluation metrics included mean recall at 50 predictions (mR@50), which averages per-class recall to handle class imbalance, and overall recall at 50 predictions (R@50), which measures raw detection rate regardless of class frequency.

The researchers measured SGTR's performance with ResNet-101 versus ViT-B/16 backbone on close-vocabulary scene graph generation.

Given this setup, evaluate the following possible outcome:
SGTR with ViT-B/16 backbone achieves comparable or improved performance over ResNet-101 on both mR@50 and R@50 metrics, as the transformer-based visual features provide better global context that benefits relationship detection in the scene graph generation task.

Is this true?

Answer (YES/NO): NO